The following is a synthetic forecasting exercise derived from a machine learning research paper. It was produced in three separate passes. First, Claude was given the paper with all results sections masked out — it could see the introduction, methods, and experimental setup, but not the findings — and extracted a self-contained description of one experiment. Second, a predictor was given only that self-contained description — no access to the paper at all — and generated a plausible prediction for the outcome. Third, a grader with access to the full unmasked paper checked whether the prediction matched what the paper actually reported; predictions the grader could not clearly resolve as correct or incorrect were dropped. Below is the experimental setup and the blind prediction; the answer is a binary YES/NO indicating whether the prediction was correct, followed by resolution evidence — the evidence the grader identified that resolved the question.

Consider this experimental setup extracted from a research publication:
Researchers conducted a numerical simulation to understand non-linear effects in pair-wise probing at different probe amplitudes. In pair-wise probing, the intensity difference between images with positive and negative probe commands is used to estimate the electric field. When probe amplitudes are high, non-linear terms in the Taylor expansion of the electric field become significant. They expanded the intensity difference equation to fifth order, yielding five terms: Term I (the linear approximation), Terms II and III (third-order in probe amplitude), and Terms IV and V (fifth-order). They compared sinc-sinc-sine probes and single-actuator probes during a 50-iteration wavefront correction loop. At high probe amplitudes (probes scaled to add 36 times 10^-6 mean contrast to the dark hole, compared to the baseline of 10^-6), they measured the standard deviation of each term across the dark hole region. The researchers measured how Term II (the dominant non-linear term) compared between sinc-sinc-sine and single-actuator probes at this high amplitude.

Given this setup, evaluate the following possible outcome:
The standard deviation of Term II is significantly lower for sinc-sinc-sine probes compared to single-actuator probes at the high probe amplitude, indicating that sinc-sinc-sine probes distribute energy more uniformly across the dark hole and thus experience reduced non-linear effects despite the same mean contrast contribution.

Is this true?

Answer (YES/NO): NO